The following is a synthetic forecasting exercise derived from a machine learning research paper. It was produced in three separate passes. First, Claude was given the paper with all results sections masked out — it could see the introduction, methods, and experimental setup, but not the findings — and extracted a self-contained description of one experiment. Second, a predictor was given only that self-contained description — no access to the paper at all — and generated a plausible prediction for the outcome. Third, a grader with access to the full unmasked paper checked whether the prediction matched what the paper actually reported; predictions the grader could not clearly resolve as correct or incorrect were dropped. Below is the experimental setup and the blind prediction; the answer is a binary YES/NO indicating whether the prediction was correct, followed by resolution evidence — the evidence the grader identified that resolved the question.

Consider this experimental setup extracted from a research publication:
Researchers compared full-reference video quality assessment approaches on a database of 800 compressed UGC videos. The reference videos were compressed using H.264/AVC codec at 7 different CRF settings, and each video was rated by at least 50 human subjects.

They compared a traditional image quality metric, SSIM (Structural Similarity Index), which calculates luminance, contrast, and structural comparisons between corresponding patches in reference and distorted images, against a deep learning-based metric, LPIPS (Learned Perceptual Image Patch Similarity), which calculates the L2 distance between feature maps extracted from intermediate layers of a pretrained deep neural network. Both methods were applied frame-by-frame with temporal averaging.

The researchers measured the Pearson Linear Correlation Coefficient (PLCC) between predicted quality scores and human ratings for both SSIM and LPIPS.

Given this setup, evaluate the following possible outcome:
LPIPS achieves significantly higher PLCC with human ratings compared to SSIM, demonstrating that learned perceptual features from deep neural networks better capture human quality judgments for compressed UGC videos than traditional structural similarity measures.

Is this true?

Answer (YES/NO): YES